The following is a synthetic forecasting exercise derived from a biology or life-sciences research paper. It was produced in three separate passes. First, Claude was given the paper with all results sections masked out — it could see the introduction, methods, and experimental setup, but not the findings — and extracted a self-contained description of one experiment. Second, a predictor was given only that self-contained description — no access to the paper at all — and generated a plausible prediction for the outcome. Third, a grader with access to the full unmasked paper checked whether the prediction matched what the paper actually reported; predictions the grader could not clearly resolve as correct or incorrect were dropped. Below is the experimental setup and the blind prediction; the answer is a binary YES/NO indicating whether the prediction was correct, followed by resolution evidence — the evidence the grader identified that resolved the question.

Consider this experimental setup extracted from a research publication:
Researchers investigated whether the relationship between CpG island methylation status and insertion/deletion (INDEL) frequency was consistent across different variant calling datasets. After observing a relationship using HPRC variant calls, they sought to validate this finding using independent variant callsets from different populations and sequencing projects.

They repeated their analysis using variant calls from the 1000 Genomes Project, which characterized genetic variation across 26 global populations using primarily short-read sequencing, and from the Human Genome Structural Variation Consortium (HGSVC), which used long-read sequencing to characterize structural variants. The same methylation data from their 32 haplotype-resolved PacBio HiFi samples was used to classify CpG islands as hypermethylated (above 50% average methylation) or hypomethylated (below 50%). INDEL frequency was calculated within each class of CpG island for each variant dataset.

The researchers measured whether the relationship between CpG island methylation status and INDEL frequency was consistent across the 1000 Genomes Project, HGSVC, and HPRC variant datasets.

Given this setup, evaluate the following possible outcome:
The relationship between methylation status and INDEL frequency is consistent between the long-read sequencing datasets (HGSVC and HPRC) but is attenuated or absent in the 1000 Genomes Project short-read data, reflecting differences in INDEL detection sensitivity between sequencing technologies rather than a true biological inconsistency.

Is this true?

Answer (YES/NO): YES